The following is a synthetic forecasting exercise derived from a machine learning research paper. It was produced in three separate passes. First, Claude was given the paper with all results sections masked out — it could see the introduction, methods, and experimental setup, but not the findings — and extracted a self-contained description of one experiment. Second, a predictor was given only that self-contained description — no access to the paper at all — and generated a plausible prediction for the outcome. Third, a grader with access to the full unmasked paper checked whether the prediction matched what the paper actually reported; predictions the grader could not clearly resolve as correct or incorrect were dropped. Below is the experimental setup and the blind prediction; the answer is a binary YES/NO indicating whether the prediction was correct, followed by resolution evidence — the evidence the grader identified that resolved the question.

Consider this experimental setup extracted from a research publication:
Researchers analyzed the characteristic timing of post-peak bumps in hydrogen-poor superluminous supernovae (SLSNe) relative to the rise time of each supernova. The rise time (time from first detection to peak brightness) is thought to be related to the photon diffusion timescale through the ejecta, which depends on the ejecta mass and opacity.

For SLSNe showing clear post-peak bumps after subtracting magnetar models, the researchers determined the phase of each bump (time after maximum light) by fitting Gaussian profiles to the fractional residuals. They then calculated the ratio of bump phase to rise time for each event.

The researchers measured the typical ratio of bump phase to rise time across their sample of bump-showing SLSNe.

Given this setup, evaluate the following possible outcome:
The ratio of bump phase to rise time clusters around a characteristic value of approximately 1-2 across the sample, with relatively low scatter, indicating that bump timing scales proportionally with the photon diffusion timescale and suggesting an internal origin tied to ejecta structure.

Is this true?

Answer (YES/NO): NO